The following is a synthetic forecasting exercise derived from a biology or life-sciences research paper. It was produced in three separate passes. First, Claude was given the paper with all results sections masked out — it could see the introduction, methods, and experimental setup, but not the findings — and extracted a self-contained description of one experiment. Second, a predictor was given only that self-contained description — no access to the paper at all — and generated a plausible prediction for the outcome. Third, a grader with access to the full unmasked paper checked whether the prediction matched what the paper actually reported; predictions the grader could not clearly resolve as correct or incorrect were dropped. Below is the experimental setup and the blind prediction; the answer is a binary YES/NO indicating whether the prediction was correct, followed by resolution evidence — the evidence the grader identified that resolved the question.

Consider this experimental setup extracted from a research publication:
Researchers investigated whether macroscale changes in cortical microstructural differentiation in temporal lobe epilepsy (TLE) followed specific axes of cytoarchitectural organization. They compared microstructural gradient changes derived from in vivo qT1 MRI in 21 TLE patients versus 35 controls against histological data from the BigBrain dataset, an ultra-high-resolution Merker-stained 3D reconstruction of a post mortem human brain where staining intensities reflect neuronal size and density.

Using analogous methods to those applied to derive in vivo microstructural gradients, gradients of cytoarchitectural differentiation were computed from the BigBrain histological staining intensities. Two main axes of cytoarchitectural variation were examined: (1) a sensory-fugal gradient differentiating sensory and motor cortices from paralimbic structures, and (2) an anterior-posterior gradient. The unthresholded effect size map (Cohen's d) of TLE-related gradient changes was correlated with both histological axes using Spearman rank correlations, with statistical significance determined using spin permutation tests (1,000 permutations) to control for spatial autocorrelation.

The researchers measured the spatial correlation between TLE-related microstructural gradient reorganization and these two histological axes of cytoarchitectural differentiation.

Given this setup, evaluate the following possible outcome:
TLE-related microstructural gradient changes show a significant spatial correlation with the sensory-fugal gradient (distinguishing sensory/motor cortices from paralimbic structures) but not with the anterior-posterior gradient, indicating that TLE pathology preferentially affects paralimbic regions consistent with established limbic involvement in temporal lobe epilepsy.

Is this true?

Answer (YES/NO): YES